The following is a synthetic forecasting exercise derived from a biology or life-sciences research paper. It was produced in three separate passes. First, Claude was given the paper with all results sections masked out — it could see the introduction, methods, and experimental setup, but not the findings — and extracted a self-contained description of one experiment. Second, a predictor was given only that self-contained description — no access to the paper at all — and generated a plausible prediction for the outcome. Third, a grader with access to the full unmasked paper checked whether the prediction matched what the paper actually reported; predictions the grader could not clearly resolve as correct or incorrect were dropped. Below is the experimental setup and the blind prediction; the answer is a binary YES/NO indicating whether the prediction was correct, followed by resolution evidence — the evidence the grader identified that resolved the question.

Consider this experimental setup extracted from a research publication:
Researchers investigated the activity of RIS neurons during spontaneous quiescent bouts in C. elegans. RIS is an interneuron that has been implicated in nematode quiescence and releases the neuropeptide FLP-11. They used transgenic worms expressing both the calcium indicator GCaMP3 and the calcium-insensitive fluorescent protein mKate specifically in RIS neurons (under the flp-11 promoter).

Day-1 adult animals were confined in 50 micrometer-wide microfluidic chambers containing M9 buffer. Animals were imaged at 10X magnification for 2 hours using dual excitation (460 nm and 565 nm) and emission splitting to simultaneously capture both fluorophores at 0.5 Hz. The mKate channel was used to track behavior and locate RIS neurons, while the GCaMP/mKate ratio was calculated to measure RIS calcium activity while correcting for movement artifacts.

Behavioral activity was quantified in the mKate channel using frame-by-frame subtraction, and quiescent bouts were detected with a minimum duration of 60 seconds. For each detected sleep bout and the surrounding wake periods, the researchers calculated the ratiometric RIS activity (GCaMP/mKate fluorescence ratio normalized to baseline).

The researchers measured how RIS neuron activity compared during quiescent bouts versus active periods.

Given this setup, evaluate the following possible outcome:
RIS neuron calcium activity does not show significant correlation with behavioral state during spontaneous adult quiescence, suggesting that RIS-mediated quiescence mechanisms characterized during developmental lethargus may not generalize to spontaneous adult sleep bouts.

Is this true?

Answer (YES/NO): NO